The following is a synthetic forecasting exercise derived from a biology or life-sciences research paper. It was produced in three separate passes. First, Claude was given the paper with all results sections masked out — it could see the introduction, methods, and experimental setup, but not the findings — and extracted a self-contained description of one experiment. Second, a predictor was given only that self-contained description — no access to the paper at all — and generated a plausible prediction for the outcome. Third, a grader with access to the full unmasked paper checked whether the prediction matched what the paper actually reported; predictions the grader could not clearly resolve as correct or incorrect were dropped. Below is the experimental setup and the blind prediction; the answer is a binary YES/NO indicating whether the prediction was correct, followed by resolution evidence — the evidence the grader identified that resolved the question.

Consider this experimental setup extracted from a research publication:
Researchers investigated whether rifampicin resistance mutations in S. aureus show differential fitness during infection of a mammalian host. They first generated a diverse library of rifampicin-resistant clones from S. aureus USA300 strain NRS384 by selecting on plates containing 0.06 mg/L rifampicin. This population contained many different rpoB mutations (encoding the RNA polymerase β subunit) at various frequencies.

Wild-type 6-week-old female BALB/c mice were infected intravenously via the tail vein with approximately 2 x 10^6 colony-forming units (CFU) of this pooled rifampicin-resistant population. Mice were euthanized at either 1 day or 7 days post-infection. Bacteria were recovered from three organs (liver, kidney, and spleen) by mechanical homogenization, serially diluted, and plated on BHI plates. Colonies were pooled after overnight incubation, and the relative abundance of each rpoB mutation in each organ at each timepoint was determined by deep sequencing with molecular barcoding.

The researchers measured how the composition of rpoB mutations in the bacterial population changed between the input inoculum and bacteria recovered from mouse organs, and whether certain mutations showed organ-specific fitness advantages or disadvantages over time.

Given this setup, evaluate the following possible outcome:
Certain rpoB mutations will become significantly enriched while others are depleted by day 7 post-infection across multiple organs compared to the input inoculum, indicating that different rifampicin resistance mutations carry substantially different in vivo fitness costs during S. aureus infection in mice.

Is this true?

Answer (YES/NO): NO